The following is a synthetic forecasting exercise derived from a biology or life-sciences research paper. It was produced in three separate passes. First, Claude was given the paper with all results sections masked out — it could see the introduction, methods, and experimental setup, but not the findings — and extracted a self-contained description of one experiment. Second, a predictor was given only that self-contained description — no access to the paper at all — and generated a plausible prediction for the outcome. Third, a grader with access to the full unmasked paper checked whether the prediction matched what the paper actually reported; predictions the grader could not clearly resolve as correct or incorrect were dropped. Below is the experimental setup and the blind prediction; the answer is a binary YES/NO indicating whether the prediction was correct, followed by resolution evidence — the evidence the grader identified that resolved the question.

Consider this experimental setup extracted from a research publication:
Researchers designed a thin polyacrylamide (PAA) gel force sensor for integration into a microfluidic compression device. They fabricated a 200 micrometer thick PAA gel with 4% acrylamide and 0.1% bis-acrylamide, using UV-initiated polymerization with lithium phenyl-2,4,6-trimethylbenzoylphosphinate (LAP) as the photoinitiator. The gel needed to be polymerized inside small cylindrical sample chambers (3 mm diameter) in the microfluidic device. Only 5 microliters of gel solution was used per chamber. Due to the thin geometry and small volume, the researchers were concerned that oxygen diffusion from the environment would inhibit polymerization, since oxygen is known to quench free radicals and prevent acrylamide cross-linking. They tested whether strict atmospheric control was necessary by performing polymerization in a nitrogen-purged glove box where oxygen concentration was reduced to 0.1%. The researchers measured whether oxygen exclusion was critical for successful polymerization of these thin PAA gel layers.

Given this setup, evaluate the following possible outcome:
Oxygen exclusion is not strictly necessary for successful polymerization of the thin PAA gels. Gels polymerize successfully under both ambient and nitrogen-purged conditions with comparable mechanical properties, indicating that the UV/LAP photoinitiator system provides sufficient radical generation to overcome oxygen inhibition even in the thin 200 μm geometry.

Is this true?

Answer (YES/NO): NO